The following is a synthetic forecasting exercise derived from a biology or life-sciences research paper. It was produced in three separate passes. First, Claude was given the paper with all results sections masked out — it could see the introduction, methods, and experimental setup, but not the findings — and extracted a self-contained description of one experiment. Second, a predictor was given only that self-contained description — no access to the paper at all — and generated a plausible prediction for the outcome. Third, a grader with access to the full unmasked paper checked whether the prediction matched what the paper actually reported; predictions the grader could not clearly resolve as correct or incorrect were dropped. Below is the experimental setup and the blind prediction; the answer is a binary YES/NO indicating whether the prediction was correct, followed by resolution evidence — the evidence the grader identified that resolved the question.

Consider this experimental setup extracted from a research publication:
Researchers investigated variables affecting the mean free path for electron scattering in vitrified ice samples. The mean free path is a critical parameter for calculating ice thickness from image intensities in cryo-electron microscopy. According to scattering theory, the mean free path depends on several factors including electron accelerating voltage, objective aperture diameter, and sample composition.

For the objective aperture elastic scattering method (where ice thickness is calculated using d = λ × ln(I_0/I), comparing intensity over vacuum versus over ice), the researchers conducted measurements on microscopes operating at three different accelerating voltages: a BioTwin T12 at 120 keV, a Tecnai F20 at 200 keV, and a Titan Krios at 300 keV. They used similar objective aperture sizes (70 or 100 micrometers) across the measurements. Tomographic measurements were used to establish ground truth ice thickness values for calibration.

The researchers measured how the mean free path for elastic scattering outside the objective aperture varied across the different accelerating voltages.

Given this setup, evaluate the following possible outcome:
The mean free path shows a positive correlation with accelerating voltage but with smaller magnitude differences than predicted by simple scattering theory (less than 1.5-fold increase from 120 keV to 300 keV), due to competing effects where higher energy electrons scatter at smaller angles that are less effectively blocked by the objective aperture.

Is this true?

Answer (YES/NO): NO